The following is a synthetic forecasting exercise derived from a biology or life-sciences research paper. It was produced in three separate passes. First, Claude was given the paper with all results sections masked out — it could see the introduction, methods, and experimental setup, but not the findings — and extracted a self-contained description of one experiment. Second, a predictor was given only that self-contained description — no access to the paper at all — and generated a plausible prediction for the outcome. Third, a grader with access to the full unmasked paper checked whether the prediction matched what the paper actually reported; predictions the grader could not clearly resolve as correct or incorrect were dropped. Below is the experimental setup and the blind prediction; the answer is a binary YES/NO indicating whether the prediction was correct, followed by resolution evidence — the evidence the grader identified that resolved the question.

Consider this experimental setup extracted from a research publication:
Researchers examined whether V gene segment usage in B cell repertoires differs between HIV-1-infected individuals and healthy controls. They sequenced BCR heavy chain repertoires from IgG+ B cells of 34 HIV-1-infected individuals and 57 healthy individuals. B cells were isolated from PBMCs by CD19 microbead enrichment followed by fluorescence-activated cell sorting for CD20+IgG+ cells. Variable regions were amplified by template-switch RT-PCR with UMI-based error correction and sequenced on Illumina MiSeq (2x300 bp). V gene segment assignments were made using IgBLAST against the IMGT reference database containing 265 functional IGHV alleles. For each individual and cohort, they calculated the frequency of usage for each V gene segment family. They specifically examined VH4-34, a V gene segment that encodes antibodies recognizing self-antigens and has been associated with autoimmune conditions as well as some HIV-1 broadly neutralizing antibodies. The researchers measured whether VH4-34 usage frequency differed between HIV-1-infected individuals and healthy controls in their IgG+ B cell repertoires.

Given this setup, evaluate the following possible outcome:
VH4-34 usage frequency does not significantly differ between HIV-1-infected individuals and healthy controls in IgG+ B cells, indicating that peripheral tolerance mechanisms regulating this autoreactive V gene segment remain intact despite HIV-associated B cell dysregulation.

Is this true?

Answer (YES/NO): YES